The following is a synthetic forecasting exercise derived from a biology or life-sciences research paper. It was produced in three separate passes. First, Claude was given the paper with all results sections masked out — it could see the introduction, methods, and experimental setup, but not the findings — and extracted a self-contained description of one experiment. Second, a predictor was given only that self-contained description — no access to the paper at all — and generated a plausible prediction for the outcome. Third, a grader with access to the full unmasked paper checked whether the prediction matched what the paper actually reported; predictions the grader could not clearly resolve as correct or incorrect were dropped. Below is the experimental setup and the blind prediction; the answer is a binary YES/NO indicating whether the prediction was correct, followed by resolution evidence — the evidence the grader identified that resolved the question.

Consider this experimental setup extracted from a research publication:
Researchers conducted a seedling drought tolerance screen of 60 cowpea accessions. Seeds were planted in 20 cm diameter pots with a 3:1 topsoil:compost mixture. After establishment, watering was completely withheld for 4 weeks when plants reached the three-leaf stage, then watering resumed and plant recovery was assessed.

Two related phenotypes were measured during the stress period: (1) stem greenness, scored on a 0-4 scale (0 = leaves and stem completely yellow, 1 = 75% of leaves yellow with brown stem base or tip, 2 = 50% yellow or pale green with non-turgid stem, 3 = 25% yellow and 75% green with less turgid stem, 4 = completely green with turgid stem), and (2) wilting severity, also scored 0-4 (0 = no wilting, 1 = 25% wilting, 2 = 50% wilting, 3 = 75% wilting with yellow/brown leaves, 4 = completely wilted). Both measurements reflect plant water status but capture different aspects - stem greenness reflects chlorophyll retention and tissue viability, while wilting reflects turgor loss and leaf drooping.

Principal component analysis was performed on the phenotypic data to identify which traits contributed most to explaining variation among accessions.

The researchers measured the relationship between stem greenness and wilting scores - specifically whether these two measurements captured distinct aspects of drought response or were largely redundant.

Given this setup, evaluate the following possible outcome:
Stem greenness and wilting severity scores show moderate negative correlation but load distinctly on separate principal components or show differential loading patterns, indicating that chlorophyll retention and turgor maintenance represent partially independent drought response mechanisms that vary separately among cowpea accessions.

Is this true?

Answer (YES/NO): NO